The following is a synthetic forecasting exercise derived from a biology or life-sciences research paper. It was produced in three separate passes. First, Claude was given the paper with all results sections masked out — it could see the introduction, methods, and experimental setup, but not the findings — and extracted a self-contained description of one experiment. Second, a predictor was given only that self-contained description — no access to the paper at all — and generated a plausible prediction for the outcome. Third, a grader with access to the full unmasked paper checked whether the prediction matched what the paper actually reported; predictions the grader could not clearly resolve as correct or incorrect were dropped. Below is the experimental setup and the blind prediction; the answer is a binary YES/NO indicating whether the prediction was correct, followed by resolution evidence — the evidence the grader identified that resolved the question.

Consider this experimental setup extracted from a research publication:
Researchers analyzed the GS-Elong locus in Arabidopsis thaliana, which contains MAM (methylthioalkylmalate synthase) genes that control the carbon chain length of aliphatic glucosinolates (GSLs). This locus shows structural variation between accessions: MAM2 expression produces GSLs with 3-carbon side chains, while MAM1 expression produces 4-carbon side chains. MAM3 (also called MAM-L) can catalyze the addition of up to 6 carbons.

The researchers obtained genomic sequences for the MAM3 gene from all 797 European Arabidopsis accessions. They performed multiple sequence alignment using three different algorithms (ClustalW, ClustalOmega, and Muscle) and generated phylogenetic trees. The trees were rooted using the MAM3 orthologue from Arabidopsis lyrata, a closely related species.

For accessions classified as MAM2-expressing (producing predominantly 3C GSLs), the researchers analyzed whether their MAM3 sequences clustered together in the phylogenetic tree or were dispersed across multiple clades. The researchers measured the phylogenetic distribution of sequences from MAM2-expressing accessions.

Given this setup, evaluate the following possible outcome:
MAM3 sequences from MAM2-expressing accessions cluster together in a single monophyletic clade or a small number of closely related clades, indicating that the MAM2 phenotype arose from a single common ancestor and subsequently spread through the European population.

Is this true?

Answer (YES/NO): NO